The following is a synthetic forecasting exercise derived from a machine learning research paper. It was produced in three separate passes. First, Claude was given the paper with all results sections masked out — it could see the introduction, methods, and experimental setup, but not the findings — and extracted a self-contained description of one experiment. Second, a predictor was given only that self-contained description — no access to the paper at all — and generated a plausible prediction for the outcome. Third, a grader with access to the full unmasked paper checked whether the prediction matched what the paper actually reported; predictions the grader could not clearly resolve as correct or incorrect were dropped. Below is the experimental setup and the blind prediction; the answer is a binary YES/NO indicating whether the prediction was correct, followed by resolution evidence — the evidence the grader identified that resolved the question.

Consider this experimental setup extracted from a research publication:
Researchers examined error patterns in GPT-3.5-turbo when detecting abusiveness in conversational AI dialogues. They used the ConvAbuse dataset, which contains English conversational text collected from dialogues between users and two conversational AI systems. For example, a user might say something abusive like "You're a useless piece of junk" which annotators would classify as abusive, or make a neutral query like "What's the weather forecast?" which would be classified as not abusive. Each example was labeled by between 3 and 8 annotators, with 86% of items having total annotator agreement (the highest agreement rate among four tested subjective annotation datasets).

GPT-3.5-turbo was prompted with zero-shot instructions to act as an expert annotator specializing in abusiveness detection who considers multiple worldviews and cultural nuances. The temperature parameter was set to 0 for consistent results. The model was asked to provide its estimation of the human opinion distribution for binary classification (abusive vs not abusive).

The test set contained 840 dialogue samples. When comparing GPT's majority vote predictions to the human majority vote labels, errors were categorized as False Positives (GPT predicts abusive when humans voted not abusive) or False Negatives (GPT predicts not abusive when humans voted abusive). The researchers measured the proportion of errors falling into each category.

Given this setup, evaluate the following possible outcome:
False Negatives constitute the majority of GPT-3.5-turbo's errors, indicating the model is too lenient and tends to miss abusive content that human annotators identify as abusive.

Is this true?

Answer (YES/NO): NO